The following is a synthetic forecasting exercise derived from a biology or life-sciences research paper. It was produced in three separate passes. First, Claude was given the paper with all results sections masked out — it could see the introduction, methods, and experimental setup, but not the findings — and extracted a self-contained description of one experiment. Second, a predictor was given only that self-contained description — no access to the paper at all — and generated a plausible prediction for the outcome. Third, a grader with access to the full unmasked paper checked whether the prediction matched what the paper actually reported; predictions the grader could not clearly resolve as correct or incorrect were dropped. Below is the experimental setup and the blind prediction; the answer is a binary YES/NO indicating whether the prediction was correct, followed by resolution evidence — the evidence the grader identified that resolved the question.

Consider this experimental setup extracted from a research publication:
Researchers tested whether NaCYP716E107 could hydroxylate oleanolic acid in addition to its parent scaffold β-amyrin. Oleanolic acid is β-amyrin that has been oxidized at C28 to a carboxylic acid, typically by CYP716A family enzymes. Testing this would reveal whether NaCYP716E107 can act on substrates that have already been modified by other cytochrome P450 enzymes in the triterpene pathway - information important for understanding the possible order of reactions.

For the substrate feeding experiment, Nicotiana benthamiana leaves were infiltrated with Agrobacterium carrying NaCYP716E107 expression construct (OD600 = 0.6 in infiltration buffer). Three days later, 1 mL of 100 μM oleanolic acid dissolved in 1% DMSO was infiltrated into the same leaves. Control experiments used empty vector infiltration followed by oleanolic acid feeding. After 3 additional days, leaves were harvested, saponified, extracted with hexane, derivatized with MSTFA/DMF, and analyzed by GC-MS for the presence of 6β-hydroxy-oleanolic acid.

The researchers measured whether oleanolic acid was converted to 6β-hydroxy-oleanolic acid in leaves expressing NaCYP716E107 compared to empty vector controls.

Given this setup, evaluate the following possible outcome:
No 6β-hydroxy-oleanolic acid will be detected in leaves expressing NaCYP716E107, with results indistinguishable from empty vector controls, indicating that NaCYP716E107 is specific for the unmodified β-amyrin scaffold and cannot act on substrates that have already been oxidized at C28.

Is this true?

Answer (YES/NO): NO